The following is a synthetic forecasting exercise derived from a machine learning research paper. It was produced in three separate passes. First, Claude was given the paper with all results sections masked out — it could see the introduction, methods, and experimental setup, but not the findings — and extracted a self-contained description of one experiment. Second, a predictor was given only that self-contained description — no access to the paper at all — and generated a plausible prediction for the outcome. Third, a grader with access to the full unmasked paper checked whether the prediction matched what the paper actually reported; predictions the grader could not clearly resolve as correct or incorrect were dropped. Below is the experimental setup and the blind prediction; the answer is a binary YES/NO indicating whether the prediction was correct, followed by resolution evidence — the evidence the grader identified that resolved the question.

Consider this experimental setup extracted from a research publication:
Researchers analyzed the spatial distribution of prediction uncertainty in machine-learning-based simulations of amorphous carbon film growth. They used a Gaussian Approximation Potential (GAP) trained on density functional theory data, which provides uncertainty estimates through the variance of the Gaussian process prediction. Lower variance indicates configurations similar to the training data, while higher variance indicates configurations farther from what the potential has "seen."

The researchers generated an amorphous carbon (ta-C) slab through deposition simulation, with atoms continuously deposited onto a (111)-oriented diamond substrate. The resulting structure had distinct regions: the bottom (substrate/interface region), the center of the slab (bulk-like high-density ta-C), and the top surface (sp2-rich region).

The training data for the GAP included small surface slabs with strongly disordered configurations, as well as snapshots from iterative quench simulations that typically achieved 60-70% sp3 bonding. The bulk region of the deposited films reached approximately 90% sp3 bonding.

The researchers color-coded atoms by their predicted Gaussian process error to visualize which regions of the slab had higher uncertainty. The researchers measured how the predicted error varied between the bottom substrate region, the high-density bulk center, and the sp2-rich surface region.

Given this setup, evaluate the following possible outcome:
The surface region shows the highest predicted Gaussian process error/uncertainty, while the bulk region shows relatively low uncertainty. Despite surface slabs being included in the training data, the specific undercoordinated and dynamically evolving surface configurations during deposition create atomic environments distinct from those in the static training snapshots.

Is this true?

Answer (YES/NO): NO